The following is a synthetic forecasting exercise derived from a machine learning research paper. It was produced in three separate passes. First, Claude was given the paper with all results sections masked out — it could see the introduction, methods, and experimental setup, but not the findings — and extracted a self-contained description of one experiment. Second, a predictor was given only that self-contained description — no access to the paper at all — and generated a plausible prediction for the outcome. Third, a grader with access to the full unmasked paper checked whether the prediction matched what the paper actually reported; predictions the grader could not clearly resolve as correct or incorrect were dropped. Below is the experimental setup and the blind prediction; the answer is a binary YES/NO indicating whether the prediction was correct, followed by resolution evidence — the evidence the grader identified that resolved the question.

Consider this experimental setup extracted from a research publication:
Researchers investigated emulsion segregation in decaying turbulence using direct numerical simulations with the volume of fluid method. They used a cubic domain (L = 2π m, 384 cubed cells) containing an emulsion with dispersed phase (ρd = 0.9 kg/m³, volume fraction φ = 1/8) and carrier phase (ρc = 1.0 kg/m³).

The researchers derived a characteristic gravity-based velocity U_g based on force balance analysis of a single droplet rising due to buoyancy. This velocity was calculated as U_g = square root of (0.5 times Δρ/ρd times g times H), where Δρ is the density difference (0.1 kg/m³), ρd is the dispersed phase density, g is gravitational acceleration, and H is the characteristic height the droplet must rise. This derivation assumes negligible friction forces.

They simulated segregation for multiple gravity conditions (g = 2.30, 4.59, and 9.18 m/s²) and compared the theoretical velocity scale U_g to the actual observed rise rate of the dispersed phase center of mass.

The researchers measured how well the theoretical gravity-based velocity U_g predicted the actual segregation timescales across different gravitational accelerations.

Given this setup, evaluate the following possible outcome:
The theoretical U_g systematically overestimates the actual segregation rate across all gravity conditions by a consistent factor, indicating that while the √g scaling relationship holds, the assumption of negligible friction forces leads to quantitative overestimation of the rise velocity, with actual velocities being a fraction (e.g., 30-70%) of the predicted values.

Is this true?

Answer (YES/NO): NO